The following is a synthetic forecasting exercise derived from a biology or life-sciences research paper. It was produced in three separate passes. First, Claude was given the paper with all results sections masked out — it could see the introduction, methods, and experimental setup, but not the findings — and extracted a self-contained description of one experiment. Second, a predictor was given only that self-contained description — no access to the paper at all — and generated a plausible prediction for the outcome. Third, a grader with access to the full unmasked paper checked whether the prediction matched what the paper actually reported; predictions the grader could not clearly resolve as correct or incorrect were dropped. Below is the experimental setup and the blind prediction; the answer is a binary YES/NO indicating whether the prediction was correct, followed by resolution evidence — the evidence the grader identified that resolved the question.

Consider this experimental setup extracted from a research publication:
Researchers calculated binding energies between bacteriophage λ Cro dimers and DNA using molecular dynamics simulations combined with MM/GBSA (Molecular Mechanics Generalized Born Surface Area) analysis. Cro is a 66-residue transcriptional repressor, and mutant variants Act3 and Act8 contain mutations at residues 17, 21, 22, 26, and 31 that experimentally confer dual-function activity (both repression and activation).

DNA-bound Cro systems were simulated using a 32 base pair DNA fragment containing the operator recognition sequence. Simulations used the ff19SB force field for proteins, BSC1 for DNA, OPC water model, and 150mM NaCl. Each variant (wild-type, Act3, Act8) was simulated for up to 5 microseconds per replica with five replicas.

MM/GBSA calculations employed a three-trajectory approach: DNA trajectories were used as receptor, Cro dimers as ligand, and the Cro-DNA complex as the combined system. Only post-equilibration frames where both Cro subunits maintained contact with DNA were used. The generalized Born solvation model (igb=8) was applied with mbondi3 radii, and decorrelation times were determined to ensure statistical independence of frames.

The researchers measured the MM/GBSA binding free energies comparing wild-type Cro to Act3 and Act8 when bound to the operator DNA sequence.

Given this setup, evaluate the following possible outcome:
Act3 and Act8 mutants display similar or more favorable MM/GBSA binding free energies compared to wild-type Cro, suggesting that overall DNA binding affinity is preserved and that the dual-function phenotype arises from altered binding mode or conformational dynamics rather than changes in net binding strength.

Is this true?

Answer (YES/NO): NO